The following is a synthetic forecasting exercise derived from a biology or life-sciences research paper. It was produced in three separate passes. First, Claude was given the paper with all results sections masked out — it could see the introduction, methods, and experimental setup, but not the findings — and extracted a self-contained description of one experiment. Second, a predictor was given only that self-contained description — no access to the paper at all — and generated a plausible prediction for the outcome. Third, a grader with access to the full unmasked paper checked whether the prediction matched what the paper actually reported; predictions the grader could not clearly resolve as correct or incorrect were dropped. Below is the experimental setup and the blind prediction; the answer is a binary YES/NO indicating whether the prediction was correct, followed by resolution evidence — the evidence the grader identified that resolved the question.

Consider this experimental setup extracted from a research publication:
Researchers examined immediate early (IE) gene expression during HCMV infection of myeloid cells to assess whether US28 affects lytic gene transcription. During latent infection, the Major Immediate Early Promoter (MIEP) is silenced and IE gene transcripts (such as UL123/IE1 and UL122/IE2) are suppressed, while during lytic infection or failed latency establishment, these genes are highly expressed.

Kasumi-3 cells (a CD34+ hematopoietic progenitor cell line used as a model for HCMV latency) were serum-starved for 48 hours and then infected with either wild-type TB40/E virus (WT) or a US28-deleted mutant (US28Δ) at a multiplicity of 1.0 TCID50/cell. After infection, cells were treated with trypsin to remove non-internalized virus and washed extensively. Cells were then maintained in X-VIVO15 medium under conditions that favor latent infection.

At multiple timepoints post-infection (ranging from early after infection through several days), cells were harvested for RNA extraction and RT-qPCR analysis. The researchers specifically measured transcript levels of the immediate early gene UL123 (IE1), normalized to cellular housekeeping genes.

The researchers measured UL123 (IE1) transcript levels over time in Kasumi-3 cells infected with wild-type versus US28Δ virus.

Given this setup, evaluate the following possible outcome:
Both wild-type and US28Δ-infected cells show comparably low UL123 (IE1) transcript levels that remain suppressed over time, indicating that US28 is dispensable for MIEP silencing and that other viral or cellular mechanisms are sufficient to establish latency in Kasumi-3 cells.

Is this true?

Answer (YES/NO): NO